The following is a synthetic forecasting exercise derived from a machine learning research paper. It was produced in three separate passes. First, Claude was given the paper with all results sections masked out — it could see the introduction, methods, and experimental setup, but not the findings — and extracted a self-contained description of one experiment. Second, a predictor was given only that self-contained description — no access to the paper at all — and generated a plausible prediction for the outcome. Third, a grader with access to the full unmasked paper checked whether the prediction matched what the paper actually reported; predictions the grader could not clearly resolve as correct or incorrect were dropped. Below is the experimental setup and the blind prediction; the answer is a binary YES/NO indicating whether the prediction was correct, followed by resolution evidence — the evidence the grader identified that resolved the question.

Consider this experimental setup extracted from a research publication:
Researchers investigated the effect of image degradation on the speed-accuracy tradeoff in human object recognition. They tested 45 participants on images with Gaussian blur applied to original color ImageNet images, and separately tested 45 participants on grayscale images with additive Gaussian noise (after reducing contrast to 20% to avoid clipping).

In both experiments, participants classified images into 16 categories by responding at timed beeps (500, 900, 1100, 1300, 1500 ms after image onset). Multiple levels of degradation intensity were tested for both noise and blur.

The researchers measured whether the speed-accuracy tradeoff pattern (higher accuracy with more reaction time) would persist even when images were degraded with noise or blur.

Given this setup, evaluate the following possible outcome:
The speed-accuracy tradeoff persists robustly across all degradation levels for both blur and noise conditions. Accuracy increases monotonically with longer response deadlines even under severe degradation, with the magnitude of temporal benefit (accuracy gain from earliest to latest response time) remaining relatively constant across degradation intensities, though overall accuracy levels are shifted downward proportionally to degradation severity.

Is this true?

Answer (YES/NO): YES